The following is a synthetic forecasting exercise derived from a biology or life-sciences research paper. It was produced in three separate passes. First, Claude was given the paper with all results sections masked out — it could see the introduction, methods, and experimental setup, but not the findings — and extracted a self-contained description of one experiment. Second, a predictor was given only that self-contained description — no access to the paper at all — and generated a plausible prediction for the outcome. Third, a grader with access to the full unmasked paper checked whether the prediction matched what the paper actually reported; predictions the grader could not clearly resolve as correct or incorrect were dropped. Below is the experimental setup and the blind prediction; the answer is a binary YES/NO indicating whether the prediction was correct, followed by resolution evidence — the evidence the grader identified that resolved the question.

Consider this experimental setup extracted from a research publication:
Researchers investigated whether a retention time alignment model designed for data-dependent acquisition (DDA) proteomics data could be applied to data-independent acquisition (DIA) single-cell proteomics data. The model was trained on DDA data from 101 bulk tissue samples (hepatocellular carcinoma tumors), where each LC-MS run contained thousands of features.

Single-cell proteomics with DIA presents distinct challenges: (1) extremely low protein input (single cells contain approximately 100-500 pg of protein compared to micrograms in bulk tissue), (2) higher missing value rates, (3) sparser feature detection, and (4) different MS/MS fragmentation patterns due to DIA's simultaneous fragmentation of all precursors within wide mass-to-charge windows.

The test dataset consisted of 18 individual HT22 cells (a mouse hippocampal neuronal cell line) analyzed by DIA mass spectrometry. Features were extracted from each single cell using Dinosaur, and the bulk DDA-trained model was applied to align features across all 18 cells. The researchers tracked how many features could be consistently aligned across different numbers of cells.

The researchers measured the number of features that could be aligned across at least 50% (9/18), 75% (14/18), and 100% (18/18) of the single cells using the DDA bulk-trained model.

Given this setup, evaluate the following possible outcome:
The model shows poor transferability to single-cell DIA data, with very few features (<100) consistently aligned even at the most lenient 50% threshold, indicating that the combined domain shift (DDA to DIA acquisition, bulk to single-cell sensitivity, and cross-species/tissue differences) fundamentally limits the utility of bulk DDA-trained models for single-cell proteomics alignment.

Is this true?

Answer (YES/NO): NO